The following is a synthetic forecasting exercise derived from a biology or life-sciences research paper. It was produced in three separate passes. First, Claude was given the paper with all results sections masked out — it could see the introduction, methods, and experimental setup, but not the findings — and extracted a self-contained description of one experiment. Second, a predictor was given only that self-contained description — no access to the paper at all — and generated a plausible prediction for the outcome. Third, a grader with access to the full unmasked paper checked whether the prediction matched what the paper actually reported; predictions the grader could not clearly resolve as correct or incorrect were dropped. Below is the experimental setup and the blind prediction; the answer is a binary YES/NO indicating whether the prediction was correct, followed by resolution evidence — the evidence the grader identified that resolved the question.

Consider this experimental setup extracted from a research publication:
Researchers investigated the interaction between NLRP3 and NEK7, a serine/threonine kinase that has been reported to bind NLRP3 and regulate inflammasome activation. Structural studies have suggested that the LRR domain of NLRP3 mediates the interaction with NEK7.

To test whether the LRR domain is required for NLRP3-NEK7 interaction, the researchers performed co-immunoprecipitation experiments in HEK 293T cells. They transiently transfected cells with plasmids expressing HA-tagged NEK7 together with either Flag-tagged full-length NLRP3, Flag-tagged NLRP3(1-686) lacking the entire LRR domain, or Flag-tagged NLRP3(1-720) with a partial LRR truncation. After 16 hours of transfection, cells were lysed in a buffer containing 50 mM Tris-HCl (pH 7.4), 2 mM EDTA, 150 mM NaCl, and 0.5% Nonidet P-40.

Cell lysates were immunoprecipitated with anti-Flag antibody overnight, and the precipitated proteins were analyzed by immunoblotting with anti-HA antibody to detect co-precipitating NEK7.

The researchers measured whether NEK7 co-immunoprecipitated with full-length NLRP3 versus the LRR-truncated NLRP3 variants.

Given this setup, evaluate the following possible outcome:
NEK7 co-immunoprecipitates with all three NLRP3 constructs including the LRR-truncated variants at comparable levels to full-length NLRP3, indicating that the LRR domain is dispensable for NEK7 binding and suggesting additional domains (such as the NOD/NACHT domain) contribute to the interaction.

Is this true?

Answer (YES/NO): NO